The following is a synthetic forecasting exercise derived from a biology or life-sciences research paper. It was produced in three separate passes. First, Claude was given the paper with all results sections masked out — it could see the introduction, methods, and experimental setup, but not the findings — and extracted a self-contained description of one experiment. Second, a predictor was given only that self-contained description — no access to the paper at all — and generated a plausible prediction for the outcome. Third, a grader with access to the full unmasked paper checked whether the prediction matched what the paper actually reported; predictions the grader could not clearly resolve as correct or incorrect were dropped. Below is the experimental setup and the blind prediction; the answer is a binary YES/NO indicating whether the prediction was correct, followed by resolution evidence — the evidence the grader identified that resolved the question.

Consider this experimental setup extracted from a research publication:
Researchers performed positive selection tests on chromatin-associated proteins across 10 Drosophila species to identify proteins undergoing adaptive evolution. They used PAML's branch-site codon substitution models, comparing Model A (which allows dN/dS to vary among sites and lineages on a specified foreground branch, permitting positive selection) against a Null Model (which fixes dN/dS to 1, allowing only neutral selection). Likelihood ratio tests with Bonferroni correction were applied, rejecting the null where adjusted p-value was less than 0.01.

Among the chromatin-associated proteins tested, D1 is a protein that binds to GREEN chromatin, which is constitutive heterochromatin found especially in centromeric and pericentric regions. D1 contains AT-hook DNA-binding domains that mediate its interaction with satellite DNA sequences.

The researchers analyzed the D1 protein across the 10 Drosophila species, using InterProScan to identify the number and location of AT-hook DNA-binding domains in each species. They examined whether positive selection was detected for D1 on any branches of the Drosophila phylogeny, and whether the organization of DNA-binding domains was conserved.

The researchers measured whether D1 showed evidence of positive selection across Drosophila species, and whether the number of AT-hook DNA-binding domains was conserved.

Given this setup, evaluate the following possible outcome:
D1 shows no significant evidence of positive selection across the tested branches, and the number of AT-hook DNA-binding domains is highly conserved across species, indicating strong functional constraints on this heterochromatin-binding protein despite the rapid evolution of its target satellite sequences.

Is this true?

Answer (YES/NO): NO